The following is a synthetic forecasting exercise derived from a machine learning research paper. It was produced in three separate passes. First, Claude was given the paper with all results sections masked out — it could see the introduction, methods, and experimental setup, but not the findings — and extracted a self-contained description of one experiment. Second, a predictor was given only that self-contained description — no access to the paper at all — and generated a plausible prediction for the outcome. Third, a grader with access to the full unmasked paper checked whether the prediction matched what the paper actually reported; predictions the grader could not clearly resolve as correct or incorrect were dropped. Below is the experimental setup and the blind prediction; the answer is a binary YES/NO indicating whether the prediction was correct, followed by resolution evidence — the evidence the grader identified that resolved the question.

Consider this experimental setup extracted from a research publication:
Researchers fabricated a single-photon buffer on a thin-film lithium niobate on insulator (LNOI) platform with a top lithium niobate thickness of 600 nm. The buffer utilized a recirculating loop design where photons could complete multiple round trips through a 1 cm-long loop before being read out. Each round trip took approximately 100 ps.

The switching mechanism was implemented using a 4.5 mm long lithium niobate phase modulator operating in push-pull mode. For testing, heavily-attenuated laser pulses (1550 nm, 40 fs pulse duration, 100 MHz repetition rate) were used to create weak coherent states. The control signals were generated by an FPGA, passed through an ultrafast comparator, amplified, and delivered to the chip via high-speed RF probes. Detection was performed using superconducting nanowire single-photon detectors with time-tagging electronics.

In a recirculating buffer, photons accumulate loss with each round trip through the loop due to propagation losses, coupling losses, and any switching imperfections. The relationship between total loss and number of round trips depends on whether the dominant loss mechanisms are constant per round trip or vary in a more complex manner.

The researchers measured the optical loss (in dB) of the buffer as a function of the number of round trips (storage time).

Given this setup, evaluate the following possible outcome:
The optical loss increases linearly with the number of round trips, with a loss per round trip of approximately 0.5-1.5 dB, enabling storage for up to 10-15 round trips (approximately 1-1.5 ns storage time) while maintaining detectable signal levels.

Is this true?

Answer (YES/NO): YES